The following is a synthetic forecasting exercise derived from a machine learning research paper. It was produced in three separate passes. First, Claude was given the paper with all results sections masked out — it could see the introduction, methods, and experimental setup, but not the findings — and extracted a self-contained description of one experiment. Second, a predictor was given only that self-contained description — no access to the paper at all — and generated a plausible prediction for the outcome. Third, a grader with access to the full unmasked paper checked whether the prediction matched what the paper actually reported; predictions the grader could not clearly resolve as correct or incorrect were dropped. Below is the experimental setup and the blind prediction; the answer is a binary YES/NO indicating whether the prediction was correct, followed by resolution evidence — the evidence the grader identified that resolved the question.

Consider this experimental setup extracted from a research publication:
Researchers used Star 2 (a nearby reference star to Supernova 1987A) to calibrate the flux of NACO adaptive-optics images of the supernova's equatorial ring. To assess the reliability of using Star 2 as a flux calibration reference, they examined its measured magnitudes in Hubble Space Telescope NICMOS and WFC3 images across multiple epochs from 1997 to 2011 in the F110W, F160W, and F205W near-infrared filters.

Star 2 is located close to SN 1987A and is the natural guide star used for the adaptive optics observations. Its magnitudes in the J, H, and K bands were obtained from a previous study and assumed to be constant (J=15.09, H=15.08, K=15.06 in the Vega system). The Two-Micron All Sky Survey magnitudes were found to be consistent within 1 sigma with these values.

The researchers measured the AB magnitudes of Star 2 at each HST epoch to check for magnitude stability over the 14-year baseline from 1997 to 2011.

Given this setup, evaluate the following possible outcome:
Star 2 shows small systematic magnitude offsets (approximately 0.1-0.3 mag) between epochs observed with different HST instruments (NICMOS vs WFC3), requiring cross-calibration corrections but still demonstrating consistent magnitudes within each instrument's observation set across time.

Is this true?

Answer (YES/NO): NO